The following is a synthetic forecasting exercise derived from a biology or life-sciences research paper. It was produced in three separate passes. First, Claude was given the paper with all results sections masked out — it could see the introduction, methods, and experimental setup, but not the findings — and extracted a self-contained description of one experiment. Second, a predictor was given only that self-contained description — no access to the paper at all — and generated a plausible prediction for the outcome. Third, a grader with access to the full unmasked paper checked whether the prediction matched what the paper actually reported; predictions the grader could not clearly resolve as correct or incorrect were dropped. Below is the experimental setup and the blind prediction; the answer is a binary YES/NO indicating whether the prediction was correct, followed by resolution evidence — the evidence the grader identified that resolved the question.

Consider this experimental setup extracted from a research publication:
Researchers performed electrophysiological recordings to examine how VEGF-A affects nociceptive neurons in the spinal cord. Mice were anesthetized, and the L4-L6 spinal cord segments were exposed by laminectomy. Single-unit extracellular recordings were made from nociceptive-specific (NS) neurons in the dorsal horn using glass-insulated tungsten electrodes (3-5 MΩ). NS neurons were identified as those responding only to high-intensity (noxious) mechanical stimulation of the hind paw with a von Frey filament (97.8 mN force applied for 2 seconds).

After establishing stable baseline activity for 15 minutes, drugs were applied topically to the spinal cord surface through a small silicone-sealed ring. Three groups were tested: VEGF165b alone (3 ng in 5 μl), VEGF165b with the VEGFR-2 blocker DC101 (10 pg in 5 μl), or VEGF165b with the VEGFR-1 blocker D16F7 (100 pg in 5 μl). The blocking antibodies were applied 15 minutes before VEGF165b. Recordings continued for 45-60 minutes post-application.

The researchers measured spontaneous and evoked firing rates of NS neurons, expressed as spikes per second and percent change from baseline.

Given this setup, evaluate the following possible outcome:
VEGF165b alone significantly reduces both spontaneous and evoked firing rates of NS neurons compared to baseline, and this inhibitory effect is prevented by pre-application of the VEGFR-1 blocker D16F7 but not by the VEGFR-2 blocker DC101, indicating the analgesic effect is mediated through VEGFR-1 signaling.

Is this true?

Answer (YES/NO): NO